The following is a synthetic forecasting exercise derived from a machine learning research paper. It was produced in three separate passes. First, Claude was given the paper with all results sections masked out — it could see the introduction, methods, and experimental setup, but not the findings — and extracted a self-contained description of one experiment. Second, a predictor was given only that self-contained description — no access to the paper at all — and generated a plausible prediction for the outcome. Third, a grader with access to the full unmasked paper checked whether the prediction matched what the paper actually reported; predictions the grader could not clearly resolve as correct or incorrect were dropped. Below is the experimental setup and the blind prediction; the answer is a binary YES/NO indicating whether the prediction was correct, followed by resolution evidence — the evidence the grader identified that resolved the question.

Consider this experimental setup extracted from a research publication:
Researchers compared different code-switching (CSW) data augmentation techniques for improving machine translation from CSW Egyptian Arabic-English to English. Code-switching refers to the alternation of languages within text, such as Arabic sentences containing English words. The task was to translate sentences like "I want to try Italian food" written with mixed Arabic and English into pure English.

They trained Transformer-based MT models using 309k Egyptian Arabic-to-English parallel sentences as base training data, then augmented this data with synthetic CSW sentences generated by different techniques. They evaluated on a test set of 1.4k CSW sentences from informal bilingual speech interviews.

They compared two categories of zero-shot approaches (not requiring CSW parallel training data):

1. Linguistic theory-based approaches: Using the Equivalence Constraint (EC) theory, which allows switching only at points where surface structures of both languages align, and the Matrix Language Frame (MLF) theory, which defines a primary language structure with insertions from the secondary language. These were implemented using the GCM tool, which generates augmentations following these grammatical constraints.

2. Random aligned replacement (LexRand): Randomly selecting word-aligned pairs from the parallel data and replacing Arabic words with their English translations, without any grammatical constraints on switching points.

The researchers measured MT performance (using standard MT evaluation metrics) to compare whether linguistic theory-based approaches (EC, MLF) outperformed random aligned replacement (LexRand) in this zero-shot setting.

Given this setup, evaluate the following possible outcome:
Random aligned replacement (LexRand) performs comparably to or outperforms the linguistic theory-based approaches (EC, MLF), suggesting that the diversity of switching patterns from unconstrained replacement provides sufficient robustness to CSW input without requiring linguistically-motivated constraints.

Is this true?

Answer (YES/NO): YES